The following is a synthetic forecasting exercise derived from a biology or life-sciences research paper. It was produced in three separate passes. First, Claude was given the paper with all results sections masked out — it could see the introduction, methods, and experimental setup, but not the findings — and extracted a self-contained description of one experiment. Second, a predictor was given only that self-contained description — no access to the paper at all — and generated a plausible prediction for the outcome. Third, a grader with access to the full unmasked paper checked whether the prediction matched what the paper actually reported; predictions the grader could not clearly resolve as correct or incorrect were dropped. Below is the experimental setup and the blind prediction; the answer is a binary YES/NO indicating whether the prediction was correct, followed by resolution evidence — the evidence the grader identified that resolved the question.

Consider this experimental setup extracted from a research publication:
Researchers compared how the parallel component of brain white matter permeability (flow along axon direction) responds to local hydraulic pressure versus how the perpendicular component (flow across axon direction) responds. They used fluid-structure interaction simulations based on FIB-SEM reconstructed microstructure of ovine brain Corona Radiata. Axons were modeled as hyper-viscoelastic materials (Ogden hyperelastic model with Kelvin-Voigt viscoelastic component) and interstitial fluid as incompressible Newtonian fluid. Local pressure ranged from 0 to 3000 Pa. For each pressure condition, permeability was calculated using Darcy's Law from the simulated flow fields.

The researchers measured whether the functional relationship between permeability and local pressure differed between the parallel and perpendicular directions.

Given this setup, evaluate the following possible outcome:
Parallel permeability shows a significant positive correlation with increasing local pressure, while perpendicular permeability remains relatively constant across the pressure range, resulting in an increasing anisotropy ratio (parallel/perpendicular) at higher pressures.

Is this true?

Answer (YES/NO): NO